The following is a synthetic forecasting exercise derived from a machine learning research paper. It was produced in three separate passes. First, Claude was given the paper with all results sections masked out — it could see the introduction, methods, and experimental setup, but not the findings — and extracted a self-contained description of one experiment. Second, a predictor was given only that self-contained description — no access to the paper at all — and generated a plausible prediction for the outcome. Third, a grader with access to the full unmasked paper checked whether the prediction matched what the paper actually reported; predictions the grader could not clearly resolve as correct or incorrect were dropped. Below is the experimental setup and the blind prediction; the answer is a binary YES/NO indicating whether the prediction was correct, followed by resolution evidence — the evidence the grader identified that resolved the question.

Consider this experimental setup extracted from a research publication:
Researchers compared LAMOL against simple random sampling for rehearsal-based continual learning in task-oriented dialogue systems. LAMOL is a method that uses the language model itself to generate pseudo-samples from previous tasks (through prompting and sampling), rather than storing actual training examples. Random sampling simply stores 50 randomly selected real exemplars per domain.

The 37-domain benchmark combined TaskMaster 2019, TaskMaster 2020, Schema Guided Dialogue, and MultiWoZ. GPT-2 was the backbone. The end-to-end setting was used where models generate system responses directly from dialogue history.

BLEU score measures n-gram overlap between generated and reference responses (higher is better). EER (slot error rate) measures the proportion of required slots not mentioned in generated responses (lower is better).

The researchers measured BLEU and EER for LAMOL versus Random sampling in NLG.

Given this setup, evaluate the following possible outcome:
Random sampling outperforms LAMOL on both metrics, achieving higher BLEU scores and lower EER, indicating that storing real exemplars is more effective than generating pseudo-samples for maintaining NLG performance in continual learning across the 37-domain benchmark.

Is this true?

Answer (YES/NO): YES